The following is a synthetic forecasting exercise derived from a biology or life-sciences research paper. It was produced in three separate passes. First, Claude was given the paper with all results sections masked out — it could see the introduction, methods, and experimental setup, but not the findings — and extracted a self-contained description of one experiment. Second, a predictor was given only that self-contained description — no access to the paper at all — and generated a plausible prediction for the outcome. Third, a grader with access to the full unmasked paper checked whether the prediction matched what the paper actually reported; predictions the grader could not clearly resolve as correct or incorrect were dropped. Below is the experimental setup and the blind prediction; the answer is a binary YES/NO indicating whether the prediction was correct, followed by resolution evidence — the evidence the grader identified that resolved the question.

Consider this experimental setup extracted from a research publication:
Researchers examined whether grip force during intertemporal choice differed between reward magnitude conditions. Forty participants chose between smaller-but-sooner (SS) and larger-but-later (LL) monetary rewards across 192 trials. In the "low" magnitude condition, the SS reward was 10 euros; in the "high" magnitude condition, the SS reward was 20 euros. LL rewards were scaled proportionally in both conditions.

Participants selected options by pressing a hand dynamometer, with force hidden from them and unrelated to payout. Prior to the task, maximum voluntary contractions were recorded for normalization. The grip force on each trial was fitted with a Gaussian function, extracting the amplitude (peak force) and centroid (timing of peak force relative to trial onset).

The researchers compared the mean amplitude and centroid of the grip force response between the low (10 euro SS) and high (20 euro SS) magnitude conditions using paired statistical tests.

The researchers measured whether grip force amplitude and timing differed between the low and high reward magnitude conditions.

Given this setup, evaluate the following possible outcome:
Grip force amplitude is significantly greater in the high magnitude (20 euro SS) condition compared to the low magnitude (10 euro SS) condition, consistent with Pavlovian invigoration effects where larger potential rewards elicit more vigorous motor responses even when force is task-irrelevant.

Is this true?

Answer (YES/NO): YES